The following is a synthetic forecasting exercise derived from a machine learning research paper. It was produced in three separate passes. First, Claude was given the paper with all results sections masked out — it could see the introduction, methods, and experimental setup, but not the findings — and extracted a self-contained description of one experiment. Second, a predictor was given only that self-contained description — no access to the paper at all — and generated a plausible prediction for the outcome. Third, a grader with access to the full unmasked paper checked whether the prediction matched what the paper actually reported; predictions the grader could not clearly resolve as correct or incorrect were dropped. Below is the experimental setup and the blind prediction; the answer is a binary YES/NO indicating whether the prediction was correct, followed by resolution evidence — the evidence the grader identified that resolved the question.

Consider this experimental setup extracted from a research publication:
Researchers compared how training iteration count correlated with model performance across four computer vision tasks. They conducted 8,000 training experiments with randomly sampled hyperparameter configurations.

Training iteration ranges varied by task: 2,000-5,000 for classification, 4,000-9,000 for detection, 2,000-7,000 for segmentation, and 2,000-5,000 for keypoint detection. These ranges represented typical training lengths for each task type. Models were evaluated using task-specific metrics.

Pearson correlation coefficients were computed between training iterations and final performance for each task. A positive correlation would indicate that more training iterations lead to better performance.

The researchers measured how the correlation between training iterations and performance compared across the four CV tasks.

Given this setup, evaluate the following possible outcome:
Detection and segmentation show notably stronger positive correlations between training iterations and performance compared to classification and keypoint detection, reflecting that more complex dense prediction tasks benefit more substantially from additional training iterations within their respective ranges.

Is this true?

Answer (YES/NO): NO